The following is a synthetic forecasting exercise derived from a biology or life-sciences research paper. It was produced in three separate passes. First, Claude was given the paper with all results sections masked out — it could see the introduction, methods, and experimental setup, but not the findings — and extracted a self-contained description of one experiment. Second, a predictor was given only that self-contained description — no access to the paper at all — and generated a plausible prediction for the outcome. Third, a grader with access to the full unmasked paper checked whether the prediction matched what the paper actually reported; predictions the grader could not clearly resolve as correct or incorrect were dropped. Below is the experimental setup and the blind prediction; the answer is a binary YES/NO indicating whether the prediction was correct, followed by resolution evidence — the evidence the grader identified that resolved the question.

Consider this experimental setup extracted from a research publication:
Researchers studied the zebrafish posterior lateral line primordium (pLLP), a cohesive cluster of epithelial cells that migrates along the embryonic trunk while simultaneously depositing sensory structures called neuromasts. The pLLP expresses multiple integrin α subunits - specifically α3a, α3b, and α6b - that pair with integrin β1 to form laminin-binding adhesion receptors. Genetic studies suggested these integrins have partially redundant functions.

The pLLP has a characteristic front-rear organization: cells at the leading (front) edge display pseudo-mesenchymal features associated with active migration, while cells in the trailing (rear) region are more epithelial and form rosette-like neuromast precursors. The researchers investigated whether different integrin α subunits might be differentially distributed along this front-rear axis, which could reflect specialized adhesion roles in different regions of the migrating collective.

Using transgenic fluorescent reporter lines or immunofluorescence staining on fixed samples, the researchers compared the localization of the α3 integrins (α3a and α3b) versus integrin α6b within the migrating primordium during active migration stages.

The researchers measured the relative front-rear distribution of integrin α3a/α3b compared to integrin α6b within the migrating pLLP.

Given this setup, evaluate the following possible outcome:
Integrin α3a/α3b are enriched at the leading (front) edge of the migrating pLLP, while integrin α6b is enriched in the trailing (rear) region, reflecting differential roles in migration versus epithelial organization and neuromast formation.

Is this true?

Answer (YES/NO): NO